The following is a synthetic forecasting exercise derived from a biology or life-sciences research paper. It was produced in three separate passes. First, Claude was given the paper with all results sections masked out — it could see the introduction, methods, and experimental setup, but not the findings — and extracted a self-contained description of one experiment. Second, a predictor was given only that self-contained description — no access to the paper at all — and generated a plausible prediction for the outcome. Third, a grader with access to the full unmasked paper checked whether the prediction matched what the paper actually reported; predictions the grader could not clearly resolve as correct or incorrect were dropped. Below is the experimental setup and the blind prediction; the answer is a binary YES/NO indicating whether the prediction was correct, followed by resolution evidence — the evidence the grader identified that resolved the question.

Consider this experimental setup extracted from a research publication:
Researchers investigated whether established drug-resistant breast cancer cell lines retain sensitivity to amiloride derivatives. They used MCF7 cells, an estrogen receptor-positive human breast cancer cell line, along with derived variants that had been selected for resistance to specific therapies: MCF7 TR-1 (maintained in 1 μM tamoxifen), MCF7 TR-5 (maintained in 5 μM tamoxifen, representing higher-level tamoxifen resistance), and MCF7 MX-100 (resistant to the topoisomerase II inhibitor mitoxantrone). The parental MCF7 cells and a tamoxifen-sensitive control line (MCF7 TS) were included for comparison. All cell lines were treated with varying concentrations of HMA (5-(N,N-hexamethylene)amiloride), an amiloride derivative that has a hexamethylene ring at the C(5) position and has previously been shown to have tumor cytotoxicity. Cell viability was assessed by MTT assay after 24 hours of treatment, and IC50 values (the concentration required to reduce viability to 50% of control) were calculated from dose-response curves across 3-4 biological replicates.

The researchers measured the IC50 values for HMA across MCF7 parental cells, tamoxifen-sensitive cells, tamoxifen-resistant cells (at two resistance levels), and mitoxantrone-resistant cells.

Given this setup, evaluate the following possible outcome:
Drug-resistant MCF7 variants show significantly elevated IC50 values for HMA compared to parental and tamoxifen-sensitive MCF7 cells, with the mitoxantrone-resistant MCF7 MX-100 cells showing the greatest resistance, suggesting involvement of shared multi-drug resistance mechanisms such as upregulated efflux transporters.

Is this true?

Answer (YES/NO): NO